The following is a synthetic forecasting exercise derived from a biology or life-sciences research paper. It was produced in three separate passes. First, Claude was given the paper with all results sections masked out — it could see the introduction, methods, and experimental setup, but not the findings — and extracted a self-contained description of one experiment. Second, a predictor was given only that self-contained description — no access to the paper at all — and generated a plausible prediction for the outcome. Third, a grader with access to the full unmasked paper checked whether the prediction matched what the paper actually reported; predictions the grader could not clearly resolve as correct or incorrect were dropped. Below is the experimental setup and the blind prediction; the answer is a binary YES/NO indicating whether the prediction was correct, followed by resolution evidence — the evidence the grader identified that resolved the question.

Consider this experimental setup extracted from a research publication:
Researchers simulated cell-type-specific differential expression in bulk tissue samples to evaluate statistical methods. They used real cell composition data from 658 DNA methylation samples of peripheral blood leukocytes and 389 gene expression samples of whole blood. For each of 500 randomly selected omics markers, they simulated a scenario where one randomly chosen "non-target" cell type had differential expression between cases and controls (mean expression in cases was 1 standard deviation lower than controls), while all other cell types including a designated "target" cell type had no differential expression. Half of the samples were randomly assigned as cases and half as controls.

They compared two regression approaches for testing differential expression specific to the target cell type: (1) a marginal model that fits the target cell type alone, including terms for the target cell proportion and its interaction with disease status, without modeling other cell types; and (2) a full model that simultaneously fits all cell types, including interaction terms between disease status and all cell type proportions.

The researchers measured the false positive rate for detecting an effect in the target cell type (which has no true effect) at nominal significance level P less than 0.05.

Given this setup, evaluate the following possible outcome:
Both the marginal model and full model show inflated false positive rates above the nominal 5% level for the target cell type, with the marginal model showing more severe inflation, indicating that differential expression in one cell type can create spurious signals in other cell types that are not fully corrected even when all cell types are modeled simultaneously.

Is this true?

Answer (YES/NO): NO